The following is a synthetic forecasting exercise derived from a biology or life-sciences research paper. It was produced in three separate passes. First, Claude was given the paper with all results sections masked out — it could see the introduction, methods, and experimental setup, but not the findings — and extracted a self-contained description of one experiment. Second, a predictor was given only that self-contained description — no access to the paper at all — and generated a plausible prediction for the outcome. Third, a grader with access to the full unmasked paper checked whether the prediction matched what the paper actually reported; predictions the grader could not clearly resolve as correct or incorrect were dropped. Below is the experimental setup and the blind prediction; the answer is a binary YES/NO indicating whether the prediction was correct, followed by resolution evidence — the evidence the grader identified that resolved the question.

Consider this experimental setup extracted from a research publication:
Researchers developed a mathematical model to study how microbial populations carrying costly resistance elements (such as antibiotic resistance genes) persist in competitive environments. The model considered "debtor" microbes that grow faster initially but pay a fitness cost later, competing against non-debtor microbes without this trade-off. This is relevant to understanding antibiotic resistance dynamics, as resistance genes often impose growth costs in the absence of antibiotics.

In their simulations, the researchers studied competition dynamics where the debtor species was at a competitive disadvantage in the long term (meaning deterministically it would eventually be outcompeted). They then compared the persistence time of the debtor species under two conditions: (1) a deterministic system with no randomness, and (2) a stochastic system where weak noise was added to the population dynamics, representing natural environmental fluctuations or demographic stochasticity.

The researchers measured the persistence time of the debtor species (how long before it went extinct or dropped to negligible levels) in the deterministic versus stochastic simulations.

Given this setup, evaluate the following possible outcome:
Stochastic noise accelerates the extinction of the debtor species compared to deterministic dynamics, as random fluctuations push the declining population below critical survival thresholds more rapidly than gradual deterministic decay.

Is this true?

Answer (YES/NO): NO